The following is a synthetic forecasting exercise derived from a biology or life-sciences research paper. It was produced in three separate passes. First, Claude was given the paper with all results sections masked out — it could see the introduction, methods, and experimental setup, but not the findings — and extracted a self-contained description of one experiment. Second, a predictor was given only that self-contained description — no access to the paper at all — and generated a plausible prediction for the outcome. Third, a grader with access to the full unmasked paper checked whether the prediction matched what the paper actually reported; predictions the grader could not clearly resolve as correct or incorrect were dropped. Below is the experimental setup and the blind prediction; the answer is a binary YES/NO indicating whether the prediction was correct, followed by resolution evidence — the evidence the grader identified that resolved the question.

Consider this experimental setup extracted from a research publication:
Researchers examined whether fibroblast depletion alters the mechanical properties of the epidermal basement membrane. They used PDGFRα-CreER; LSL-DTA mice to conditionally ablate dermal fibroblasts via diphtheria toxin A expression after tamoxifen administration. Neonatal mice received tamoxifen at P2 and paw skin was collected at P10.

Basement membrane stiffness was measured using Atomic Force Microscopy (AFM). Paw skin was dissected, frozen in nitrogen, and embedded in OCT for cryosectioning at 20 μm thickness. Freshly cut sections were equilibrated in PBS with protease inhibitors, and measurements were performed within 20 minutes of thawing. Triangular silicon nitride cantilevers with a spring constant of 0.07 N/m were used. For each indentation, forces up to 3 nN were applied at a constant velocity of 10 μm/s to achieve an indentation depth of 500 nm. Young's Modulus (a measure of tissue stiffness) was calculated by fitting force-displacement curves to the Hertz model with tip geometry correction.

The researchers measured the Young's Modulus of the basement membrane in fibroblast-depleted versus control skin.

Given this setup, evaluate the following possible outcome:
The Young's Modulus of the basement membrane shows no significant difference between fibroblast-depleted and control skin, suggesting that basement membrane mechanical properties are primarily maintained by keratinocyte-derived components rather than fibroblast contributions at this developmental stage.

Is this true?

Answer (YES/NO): NO